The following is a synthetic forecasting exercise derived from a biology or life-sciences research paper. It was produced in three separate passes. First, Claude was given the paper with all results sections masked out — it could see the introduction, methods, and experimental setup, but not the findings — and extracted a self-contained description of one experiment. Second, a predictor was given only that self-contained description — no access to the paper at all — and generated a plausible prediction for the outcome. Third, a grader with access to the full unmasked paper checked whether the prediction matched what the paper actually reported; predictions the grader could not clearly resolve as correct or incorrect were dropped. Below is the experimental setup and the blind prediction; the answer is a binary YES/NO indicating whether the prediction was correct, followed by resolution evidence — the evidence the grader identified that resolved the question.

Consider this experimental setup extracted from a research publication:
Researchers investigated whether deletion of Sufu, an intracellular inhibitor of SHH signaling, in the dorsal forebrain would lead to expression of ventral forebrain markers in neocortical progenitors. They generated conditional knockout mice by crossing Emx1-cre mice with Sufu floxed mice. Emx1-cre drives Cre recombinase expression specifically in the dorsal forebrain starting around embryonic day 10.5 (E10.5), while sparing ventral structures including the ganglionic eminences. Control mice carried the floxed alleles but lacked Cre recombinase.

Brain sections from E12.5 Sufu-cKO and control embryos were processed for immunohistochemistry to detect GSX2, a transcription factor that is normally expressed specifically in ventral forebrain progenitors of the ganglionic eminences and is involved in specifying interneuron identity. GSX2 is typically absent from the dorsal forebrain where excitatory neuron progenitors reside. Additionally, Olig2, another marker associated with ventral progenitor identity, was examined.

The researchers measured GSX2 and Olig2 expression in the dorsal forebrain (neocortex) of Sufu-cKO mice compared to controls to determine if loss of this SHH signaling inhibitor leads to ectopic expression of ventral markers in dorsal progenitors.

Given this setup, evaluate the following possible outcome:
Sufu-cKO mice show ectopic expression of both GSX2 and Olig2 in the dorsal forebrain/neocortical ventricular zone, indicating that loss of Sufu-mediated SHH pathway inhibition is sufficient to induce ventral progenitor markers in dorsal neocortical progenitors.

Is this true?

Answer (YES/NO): YES